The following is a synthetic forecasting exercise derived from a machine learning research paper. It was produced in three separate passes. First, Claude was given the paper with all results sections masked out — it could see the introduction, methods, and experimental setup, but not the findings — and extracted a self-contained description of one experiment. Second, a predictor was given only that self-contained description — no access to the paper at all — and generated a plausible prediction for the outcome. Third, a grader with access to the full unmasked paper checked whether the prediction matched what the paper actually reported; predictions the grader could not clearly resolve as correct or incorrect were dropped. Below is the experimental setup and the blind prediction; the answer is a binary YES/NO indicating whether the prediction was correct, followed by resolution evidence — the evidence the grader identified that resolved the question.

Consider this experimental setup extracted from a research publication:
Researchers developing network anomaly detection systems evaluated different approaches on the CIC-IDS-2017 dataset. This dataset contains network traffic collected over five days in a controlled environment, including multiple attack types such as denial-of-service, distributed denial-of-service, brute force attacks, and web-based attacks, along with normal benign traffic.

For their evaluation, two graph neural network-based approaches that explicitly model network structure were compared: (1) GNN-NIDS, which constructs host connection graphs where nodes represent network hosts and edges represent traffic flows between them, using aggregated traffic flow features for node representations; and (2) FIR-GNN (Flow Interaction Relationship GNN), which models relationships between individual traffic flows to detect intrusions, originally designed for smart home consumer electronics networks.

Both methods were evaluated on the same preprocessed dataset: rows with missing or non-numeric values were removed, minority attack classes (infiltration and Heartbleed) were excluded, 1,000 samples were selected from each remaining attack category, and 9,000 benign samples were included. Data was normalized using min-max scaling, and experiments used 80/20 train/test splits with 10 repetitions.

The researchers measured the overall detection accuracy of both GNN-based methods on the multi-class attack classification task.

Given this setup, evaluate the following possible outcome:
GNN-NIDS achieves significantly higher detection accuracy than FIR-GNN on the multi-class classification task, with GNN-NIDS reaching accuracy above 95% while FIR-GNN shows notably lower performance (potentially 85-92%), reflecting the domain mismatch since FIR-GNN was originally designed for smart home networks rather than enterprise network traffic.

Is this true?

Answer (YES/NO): NO